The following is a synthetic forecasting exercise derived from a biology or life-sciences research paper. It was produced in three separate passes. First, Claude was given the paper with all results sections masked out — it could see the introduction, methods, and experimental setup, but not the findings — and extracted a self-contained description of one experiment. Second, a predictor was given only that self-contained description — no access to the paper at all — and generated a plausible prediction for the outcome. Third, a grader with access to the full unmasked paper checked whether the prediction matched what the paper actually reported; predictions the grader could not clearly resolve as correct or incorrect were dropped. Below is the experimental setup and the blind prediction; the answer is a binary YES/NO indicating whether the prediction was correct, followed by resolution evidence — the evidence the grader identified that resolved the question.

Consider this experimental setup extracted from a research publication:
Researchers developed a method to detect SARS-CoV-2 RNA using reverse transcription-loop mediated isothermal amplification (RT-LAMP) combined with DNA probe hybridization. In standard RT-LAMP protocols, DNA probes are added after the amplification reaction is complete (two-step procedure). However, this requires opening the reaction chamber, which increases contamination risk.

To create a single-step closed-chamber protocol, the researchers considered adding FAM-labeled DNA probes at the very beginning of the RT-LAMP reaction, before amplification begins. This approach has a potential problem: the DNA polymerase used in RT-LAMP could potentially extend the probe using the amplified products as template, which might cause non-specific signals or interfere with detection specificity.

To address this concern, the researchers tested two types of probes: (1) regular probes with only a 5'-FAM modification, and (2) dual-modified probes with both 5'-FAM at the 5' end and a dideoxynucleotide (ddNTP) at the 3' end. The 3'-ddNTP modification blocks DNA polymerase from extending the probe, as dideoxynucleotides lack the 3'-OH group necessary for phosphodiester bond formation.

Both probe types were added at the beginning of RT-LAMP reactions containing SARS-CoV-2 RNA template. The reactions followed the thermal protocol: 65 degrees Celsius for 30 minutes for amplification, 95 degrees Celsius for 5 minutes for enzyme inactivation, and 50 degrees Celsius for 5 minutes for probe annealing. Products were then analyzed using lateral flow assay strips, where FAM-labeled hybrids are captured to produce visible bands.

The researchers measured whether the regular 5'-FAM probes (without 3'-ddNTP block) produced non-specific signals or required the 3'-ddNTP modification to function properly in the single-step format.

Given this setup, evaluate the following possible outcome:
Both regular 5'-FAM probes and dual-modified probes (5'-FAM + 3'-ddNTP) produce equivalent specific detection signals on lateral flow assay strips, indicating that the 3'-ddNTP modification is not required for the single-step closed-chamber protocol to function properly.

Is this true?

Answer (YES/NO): YES